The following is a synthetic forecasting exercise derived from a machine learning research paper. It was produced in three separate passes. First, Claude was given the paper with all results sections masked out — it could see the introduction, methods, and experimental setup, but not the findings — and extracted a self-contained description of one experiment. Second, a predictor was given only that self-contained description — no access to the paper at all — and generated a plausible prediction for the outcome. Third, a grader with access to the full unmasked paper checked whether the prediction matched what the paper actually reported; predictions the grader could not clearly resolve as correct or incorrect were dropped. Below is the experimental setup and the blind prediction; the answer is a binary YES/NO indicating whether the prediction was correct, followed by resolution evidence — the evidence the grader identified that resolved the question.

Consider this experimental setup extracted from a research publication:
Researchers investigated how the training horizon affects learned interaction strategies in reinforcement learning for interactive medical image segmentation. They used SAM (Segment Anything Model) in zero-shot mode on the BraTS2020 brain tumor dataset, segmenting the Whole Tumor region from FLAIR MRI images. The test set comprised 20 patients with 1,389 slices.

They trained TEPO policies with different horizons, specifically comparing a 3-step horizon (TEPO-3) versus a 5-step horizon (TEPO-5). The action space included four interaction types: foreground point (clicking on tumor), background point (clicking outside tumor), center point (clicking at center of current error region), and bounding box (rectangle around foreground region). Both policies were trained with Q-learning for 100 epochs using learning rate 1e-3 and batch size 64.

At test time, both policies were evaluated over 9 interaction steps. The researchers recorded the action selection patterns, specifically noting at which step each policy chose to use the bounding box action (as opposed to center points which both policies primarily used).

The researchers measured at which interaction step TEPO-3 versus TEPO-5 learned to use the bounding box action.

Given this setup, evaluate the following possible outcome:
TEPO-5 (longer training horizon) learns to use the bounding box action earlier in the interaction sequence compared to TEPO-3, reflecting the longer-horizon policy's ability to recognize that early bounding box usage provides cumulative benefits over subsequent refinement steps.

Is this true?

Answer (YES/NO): NO